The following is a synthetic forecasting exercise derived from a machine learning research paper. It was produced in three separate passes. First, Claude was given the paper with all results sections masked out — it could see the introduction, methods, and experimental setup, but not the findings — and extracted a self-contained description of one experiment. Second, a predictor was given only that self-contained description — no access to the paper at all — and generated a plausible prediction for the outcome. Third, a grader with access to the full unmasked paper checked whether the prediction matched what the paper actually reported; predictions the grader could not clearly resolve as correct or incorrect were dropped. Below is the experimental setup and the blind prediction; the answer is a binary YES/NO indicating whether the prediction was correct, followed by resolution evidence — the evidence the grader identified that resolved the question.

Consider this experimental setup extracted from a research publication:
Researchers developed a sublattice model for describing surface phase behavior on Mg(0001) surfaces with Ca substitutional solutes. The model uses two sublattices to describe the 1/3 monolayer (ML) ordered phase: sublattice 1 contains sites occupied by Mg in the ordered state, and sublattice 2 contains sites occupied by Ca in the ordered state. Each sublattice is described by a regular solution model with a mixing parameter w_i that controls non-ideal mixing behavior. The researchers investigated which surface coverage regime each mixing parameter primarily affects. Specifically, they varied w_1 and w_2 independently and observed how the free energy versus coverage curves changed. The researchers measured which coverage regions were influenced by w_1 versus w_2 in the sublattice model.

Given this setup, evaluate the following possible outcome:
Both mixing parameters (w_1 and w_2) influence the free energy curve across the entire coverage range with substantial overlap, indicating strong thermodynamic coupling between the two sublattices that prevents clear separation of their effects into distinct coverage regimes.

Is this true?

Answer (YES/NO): NO